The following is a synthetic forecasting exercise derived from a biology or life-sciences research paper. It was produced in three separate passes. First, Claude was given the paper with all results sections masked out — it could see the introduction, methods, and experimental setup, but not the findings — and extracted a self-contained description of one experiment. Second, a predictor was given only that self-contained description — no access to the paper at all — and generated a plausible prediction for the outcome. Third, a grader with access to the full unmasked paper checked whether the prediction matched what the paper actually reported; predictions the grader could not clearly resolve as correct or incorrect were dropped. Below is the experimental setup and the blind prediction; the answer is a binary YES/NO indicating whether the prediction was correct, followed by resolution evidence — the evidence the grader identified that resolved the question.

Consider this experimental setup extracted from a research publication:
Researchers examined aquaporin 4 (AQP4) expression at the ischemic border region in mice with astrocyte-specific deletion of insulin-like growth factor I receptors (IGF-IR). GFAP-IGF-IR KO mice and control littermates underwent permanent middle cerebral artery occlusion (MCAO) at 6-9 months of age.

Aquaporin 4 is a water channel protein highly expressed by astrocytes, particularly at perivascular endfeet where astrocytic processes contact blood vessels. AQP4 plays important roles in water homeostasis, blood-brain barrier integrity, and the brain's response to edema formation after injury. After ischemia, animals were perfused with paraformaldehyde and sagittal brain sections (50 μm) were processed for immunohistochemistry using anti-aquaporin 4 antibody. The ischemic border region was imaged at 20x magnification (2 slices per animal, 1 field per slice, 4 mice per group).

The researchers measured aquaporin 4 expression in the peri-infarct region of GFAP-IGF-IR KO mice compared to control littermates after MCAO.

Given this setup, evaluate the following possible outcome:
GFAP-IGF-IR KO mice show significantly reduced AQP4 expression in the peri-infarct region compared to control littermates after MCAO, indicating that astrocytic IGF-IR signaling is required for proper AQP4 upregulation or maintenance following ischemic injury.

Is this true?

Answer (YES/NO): NO